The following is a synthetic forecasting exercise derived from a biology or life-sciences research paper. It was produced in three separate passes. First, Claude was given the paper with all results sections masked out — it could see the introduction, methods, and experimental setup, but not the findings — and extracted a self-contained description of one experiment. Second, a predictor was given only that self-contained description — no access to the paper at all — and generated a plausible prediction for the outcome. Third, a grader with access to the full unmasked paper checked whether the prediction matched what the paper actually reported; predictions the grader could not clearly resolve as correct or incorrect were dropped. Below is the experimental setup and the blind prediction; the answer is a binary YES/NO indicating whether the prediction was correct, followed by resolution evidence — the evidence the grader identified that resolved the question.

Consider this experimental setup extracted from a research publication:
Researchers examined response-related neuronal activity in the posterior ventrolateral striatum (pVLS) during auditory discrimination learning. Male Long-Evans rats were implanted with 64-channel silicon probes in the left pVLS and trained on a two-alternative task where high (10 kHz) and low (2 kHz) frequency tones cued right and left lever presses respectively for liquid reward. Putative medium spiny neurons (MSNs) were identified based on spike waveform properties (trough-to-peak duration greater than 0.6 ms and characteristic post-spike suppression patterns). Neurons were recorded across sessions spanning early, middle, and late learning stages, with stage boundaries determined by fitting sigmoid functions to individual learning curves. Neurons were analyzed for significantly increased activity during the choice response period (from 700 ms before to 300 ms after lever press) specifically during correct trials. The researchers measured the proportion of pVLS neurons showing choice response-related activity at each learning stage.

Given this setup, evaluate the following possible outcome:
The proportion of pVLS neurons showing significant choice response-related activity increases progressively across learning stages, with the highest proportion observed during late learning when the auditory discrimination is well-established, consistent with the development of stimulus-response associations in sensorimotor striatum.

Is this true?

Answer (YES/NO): NO